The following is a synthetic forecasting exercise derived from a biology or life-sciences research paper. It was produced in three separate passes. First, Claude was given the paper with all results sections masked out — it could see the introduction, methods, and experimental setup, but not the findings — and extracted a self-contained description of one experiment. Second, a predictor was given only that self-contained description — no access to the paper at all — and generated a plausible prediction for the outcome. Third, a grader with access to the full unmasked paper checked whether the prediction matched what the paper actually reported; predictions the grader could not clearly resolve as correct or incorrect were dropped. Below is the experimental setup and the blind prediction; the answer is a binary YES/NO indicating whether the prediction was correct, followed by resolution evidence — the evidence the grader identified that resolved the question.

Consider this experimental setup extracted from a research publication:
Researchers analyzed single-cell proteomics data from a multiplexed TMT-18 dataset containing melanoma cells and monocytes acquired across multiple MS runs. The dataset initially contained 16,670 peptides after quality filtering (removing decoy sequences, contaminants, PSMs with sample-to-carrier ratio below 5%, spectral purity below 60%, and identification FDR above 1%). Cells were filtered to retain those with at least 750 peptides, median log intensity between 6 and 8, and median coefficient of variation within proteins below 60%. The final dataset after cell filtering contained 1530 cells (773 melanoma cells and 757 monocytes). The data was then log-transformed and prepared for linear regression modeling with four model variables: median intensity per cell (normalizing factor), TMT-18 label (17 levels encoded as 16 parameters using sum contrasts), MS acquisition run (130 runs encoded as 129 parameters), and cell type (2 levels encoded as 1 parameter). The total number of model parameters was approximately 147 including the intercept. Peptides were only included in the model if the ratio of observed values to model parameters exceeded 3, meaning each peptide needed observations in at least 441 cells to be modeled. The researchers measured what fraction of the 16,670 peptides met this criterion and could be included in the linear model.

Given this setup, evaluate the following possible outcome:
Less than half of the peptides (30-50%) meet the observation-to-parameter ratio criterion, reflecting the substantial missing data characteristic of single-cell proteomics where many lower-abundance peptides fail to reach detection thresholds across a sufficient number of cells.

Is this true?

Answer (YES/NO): YES